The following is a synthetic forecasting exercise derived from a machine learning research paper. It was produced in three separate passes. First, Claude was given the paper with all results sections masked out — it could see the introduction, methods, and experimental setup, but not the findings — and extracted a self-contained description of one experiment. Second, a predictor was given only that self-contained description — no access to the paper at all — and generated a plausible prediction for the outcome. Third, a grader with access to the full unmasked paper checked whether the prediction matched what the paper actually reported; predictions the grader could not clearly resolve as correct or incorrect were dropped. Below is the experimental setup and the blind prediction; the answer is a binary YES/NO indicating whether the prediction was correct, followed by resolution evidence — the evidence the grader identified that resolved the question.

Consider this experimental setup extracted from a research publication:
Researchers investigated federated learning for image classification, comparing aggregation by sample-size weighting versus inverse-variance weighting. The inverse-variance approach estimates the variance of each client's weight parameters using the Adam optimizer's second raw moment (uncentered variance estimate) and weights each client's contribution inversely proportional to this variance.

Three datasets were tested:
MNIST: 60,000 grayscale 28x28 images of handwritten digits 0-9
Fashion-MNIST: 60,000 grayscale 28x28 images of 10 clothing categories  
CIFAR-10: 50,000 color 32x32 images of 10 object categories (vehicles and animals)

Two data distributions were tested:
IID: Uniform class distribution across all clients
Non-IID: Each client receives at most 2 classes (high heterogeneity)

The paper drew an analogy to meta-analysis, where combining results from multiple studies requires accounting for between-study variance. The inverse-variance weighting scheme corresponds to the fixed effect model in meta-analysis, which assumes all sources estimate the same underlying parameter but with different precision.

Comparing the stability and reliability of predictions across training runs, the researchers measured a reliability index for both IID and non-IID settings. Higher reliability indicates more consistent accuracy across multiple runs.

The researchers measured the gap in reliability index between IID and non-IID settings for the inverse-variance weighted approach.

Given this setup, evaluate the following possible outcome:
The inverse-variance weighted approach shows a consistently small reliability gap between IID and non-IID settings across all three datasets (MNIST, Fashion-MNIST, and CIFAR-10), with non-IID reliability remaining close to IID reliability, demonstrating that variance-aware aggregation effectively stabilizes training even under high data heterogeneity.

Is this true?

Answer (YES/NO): NO